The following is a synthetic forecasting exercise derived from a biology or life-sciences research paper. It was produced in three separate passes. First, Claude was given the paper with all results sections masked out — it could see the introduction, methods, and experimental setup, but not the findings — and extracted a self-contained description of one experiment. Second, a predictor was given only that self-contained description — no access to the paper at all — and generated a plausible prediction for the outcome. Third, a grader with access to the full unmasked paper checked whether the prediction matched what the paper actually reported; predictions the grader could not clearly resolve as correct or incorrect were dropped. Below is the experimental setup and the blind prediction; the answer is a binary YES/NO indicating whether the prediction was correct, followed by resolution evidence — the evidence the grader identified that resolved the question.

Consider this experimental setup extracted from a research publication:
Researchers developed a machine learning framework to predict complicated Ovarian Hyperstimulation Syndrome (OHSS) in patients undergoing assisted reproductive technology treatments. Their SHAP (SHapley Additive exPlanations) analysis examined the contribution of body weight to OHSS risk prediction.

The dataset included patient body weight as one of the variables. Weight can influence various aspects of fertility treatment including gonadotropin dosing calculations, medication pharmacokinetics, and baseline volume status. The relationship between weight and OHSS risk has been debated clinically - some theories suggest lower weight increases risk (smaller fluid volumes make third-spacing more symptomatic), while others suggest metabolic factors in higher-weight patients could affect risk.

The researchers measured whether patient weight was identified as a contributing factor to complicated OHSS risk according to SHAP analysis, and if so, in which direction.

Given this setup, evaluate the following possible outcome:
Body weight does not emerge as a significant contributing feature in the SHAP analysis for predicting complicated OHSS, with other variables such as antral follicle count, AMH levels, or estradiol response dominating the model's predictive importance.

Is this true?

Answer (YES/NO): NO